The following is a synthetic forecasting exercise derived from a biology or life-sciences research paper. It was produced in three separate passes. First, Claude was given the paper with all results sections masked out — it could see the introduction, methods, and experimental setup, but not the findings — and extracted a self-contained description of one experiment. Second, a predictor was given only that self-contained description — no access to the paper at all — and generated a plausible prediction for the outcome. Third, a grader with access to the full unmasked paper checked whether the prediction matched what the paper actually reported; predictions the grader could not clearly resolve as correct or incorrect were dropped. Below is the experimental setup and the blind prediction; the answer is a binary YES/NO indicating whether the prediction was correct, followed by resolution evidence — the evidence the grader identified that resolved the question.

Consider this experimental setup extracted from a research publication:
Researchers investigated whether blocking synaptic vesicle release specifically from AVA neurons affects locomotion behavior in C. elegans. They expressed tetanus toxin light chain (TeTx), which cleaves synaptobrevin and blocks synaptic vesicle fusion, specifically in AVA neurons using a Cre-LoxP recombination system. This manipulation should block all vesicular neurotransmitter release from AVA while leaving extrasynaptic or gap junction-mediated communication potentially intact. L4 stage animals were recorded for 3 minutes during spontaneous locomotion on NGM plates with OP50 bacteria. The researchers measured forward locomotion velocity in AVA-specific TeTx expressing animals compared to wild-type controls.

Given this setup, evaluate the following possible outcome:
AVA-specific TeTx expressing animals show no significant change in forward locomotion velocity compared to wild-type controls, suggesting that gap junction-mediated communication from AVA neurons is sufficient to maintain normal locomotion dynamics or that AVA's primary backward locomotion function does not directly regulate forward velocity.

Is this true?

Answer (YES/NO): NO